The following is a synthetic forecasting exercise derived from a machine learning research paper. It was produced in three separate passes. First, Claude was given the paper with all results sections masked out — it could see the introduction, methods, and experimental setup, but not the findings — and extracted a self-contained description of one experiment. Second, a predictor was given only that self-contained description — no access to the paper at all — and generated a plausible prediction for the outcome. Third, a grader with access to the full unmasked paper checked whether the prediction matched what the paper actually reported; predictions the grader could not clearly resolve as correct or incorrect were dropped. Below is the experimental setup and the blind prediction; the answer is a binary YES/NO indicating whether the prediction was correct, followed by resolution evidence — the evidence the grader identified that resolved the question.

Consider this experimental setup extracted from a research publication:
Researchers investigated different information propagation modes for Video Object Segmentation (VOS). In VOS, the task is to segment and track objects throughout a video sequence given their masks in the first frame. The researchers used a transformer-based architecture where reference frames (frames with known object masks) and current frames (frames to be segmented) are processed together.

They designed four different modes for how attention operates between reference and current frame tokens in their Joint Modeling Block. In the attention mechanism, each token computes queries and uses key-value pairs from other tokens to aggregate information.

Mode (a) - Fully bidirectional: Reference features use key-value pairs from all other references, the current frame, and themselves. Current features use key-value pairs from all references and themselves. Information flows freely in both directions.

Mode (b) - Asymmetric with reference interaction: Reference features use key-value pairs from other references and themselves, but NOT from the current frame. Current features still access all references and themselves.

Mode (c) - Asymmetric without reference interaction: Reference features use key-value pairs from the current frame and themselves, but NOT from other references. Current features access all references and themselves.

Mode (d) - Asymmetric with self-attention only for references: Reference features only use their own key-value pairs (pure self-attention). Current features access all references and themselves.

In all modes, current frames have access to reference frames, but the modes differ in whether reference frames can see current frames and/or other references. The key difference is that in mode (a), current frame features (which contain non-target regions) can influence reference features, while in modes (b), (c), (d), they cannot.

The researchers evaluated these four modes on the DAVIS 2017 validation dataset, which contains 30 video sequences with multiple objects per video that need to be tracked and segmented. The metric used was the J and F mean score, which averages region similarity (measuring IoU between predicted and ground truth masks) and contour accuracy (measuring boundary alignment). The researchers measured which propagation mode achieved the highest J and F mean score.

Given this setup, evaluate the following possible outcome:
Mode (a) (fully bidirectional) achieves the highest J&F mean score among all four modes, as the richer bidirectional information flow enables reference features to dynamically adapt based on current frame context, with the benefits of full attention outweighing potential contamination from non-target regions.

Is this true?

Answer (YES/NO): NO